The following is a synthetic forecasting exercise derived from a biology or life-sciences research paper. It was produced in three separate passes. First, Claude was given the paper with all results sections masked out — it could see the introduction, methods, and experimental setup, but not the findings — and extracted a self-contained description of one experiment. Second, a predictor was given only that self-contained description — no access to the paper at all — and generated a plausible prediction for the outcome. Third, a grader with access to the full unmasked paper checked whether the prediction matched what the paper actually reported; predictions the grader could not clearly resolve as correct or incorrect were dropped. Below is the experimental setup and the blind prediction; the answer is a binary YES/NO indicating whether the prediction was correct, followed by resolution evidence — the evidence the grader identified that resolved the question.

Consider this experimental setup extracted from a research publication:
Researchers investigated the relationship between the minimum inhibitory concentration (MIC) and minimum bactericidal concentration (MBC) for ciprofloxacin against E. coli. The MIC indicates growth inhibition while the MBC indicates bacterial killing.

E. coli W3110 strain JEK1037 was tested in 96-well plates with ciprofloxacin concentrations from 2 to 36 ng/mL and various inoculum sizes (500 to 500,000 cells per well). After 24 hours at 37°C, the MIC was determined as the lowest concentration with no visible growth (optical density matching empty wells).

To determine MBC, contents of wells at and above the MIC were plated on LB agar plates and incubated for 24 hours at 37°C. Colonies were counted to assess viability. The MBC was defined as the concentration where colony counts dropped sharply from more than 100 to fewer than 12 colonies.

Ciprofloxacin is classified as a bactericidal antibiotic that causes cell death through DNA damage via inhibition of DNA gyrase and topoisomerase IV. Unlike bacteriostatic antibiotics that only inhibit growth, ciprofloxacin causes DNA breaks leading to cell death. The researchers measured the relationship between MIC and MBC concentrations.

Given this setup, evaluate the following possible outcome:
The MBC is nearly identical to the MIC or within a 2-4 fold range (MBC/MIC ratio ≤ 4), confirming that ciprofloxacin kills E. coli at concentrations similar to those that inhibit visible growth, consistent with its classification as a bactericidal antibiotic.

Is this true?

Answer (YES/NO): NO